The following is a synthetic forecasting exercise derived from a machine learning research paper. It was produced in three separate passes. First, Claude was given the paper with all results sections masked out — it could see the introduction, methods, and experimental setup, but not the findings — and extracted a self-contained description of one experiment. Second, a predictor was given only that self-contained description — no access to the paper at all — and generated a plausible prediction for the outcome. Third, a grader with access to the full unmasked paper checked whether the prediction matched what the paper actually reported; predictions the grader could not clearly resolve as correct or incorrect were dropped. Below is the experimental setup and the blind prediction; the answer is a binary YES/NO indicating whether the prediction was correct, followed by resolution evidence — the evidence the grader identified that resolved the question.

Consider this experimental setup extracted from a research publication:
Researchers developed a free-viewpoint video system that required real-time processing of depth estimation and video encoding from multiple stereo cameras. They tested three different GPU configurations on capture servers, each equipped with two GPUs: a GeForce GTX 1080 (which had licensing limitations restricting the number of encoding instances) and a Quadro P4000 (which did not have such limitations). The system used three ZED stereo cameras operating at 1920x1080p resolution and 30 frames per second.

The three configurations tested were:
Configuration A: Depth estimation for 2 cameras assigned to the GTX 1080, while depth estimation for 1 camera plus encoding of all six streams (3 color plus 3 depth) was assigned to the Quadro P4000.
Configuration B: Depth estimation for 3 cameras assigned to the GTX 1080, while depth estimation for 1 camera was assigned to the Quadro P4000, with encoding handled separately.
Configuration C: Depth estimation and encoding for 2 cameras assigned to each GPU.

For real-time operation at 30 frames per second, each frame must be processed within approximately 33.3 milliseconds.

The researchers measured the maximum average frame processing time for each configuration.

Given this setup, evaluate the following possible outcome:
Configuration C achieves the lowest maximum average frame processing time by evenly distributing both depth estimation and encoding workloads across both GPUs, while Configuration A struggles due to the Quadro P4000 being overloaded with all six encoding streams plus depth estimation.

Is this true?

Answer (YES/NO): NO